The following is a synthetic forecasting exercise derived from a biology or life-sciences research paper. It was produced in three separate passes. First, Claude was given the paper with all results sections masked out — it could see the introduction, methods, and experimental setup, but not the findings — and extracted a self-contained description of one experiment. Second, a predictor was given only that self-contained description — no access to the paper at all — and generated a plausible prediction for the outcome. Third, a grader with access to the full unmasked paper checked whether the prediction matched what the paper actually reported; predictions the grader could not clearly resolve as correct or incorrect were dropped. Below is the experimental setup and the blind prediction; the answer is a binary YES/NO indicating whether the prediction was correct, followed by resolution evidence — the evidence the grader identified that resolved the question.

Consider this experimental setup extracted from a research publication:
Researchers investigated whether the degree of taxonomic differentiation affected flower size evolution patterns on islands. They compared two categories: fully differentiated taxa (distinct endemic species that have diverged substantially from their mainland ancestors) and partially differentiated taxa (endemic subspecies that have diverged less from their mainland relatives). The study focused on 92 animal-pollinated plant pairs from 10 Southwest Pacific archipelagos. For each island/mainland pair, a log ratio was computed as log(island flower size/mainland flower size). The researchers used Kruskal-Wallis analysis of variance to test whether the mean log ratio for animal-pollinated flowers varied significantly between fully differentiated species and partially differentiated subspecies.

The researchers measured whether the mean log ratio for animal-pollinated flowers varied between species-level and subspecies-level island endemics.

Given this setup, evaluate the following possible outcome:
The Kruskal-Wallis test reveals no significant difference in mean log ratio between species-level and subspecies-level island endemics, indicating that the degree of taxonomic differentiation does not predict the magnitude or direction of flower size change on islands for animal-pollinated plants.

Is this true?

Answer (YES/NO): YES